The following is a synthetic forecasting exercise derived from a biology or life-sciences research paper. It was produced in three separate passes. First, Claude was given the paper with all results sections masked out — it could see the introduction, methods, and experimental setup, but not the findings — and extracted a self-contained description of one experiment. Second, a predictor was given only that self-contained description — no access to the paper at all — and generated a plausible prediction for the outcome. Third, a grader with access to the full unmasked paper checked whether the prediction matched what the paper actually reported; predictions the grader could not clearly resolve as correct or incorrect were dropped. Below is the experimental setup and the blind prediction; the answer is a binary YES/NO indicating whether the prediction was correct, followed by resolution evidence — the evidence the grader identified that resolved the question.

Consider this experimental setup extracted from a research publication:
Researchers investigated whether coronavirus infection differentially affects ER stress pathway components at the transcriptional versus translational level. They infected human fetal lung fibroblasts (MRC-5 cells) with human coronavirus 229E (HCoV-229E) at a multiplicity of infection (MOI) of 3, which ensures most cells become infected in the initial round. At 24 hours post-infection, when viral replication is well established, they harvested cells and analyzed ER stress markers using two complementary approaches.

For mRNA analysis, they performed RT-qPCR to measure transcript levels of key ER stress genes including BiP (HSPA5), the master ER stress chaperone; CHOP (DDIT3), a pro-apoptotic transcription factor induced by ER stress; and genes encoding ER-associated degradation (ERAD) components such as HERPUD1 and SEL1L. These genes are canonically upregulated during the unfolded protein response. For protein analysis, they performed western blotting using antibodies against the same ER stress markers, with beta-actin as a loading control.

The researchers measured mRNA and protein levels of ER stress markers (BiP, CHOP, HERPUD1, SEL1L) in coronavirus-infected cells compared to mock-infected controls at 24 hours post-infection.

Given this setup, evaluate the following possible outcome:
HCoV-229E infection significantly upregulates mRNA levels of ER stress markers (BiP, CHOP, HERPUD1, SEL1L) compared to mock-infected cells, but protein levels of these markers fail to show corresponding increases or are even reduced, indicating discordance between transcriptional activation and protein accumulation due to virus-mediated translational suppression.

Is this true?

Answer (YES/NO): YES